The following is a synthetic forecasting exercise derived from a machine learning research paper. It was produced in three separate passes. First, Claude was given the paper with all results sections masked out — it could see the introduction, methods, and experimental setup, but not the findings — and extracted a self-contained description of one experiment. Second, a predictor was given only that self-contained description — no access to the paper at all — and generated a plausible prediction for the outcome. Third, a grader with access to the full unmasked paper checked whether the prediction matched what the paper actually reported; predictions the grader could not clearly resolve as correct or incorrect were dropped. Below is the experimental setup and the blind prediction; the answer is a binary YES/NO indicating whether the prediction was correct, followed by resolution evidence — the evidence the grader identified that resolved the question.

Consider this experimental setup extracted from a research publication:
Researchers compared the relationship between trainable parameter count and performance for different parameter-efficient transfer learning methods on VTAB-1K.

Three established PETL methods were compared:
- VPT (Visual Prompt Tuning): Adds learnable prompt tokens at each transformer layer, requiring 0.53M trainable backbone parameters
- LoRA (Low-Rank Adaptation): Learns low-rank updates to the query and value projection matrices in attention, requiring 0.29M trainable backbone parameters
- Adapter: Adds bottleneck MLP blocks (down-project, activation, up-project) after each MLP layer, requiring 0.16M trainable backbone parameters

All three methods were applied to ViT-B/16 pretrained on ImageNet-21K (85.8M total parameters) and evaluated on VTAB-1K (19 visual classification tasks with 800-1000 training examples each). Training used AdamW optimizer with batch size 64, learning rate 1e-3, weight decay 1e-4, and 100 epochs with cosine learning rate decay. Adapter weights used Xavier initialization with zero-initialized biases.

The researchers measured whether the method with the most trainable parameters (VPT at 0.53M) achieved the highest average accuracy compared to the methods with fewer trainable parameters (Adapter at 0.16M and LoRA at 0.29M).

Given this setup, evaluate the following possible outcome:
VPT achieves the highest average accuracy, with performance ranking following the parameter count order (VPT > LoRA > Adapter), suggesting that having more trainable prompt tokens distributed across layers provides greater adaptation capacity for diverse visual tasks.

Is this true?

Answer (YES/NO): NO